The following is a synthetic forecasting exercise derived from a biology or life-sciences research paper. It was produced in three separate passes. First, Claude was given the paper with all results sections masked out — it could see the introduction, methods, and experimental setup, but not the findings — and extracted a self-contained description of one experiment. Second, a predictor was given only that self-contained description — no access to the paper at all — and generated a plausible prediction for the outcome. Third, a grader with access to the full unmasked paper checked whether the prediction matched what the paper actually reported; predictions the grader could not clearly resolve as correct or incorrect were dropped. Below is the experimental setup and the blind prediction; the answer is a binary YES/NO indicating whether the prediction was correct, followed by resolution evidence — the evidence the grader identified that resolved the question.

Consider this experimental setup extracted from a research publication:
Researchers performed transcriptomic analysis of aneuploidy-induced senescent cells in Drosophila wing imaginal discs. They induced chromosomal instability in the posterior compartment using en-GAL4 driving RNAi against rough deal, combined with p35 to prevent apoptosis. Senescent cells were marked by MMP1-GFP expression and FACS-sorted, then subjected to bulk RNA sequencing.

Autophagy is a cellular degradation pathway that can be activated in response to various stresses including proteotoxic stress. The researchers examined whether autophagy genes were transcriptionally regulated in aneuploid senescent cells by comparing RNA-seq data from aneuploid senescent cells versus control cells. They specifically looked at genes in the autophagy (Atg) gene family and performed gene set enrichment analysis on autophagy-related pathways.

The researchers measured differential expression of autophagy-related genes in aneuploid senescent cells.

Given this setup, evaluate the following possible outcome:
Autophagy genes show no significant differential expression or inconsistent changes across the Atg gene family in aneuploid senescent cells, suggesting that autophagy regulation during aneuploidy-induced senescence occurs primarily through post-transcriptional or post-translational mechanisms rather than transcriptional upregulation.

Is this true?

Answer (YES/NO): NO